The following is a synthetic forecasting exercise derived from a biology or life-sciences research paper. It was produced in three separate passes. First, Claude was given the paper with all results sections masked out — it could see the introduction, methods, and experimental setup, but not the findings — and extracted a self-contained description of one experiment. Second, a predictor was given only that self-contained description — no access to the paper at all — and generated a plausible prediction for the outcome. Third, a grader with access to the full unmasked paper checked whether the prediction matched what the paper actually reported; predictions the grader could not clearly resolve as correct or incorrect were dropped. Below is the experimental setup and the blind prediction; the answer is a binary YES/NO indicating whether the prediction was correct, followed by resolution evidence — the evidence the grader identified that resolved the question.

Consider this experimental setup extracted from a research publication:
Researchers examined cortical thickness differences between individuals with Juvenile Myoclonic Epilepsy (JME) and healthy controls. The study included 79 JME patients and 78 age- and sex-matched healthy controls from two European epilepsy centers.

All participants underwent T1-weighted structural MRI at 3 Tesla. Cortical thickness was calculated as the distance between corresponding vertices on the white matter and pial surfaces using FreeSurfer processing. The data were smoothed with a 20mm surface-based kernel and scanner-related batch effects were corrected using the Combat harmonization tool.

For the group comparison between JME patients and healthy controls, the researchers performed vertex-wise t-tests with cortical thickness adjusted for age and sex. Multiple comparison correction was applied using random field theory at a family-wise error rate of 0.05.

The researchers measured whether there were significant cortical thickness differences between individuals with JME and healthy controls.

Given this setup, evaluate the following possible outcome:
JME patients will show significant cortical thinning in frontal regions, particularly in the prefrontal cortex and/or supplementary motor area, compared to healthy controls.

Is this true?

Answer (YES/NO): YES